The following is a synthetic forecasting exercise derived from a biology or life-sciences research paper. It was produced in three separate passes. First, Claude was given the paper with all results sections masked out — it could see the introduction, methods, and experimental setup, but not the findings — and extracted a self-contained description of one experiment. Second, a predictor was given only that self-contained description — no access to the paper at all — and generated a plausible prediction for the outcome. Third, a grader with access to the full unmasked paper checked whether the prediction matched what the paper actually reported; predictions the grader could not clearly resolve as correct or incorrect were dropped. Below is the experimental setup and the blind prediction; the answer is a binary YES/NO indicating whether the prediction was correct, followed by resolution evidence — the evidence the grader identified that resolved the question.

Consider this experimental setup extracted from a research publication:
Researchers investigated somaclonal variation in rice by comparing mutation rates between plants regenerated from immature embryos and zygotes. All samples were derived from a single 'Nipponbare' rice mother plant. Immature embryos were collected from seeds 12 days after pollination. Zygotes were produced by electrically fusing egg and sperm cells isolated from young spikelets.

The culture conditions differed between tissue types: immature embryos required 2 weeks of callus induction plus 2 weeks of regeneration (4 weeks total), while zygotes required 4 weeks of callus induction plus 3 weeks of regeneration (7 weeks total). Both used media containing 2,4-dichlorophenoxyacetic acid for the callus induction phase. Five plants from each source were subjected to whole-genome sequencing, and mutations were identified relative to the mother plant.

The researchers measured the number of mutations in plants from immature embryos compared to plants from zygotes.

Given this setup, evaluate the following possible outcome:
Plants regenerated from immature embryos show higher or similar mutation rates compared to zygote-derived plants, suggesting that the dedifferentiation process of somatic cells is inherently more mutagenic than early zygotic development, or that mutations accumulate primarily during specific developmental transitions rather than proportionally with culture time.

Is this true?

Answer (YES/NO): YES